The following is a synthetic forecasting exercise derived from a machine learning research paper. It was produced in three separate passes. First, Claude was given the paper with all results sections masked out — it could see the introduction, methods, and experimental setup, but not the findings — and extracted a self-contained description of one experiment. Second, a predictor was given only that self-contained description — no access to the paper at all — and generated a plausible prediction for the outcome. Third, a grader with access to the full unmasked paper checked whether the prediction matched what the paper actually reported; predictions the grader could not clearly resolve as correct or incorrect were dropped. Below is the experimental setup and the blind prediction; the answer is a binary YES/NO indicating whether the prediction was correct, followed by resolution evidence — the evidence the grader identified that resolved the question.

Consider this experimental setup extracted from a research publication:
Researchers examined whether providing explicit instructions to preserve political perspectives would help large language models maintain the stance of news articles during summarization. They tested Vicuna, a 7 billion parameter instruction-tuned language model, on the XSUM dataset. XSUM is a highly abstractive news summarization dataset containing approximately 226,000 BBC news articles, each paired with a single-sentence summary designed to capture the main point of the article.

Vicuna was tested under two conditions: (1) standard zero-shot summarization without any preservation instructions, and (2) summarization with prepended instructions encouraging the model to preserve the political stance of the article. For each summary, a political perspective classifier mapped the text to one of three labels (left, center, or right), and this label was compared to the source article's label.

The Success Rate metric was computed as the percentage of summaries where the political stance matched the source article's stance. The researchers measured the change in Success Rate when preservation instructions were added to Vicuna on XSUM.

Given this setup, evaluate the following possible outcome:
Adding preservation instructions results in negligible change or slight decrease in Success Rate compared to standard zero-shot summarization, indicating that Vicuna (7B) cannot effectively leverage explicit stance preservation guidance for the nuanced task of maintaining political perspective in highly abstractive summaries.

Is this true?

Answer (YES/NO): NO